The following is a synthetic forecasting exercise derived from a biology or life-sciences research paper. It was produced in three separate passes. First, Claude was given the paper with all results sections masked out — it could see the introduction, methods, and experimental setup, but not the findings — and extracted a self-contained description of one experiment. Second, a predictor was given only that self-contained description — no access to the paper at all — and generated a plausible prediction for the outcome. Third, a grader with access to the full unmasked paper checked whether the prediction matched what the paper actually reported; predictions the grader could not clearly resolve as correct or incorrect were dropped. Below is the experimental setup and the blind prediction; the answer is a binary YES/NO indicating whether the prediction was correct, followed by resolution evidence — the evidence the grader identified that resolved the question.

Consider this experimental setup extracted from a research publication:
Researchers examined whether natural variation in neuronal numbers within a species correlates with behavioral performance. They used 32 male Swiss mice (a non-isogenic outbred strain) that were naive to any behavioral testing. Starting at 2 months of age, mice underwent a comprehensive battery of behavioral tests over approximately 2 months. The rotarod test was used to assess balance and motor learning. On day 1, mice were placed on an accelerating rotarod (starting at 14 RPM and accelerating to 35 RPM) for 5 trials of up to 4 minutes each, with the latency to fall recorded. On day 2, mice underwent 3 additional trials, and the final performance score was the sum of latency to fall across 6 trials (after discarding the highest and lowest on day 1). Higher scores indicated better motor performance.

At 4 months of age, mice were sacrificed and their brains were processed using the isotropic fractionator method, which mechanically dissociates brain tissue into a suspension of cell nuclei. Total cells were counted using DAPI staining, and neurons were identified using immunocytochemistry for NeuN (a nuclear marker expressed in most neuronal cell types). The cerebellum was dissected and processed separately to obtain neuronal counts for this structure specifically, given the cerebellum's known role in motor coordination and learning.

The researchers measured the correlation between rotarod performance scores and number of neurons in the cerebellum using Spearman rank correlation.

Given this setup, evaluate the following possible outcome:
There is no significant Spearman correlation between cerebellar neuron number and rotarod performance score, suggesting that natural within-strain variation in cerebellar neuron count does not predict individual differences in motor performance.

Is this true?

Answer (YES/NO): YES